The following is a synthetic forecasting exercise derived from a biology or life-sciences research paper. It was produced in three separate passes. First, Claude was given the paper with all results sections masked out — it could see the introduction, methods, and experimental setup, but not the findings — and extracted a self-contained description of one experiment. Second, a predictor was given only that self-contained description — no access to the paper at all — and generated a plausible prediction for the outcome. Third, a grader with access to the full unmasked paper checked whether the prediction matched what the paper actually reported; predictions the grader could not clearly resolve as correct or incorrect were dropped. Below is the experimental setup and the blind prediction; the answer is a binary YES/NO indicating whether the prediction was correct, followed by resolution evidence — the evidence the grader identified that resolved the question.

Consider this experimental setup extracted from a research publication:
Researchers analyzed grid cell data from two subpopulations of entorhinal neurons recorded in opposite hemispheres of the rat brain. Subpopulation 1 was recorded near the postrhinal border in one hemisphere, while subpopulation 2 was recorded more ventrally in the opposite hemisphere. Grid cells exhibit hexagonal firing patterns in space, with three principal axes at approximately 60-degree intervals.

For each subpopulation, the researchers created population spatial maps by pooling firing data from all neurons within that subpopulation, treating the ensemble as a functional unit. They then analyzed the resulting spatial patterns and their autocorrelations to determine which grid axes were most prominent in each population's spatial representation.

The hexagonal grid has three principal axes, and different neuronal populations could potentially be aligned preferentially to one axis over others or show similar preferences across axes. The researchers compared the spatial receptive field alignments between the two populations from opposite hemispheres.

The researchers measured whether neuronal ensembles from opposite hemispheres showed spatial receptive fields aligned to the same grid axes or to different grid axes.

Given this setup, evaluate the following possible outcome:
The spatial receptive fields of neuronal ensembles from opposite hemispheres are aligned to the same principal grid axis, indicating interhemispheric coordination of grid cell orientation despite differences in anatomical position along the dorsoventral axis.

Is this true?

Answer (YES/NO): NO